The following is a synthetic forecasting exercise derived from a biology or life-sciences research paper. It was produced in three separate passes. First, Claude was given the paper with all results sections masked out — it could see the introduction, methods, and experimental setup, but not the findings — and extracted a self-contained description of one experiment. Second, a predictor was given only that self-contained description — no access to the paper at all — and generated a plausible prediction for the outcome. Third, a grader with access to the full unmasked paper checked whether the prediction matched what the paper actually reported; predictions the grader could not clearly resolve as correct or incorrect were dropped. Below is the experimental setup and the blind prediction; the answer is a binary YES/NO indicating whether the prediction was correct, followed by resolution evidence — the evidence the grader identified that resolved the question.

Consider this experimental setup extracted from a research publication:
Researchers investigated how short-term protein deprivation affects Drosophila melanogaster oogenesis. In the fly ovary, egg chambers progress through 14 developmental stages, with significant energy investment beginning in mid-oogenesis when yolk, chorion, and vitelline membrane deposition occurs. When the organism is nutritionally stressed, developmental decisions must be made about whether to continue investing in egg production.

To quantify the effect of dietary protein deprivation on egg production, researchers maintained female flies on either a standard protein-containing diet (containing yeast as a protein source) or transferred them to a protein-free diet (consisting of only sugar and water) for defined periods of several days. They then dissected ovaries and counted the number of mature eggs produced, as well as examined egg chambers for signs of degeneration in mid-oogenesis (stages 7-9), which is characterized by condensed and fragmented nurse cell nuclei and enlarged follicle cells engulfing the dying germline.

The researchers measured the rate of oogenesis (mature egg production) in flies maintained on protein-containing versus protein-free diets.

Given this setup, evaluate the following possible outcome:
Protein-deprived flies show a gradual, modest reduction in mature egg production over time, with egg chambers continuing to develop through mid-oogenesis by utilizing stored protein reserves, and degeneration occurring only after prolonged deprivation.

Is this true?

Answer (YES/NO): NO